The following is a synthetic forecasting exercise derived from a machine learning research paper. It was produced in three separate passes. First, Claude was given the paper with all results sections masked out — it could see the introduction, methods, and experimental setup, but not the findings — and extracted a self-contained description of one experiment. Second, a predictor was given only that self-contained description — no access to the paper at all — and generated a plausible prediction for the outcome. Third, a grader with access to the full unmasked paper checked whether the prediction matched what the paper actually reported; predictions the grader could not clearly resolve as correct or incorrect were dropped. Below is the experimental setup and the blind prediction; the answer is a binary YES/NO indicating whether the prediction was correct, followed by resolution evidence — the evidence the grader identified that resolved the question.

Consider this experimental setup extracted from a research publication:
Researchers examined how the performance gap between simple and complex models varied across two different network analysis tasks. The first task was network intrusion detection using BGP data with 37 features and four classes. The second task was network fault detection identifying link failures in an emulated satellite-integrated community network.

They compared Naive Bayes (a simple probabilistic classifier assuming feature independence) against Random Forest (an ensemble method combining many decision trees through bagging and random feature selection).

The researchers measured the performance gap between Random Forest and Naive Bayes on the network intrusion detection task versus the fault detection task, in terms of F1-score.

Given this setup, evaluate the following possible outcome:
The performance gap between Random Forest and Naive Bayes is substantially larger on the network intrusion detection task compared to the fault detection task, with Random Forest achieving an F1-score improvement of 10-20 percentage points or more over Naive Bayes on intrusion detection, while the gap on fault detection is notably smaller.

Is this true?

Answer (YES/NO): NO